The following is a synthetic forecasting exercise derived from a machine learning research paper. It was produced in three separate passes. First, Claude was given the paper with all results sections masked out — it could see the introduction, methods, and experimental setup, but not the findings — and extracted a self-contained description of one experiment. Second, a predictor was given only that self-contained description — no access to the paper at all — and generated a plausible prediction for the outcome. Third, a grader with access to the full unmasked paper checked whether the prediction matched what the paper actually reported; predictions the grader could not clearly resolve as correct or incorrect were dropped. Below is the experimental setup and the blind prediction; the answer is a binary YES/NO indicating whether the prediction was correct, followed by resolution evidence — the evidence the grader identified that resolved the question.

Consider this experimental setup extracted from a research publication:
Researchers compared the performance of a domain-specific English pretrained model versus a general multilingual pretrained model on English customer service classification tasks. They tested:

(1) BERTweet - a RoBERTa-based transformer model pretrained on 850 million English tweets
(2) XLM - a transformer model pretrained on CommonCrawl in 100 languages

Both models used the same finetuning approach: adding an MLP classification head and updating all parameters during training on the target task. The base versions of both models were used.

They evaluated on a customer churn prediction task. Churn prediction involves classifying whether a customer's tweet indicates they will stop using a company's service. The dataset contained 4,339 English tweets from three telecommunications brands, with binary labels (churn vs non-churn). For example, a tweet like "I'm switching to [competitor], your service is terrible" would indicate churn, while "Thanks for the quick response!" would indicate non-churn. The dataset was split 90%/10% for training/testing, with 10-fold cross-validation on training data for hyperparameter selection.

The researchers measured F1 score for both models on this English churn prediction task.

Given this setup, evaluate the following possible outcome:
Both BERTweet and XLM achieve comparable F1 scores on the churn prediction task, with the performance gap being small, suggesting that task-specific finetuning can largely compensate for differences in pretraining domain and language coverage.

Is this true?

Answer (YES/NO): NO